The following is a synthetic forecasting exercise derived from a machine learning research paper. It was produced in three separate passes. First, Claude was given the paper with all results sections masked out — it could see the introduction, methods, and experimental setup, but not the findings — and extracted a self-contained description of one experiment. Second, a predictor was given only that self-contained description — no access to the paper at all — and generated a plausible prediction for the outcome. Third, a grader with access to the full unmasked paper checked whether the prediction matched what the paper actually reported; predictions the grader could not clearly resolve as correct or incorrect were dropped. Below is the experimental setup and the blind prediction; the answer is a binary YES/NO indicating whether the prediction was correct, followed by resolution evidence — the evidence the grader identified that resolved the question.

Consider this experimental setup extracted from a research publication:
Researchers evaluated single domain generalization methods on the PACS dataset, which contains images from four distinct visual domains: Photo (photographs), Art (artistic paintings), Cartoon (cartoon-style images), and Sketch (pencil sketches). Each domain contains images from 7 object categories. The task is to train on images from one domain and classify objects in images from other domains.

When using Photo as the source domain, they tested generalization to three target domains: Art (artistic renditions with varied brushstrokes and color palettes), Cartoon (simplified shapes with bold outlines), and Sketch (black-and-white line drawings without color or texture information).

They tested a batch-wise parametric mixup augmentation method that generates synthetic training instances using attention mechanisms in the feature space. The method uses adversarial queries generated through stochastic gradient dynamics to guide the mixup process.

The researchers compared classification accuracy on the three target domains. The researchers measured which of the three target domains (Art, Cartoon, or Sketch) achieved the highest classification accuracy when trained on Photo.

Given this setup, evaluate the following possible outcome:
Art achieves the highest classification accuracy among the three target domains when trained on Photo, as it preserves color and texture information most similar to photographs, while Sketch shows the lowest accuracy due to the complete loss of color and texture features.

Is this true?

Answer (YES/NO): NO